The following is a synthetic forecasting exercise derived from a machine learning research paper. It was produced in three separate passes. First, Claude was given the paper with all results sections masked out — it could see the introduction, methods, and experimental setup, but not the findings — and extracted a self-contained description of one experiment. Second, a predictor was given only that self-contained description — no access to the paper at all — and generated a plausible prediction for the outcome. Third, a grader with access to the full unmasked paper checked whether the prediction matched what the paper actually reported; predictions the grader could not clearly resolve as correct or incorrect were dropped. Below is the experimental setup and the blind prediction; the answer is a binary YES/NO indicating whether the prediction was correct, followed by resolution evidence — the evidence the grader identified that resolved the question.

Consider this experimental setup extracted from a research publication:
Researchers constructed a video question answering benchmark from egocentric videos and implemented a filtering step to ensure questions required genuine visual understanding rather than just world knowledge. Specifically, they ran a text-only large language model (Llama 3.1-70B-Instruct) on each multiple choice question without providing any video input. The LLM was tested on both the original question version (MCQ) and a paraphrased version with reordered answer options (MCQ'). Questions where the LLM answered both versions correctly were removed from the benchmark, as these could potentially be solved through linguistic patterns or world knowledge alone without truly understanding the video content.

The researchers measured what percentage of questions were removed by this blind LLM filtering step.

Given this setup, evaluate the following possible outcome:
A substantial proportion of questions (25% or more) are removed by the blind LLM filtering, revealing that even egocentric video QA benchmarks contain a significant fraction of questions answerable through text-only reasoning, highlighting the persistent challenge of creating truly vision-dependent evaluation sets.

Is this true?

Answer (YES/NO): YES